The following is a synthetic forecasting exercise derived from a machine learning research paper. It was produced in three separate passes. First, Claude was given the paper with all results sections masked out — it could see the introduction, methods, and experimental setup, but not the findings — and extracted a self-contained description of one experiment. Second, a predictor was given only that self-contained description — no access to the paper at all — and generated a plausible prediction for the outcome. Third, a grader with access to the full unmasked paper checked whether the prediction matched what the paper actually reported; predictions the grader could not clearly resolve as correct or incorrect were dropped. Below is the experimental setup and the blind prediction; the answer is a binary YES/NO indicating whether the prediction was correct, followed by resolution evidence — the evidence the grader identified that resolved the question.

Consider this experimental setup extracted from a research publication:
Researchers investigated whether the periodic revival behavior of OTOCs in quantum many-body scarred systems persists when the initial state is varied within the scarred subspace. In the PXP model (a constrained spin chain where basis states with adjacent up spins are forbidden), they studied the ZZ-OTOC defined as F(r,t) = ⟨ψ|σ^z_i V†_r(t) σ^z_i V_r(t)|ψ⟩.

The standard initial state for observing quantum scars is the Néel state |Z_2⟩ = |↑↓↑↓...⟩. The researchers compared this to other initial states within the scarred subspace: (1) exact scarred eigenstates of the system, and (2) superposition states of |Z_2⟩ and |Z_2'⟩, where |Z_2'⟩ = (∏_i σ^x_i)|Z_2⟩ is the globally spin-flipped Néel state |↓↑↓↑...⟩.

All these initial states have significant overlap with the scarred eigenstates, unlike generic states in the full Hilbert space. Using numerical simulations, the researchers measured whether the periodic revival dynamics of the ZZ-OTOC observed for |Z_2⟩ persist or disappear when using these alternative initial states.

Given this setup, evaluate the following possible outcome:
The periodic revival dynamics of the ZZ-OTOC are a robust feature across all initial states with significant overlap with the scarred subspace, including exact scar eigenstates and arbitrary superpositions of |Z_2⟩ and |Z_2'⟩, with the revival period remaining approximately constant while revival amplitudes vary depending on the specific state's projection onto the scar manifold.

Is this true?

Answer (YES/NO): YES